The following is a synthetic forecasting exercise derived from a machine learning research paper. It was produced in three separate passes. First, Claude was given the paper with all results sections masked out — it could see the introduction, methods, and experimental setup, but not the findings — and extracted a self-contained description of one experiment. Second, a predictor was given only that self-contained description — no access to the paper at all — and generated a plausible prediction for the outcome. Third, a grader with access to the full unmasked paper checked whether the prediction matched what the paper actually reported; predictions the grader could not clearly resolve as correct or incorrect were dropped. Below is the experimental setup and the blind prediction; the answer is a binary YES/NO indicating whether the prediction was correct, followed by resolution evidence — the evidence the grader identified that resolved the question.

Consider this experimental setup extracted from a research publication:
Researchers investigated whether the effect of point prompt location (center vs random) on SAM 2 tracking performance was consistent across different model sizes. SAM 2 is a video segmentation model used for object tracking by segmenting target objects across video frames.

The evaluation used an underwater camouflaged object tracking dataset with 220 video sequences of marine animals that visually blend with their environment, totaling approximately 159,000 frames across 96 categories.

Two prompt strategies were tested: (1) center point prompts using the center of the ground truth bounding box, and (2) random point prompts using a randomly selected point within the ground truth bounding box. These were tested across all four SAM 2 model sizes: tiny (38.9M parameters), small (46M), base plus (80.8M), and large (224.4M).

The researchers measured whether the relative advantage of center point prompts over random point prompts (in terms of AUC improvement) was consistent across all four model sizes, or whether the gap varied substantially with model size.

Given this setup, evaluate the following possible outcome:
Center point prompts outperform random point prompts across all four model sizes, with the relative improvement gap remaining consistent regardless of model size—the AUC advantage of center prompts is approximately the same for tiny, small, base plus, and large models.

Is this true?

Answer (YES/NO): YES